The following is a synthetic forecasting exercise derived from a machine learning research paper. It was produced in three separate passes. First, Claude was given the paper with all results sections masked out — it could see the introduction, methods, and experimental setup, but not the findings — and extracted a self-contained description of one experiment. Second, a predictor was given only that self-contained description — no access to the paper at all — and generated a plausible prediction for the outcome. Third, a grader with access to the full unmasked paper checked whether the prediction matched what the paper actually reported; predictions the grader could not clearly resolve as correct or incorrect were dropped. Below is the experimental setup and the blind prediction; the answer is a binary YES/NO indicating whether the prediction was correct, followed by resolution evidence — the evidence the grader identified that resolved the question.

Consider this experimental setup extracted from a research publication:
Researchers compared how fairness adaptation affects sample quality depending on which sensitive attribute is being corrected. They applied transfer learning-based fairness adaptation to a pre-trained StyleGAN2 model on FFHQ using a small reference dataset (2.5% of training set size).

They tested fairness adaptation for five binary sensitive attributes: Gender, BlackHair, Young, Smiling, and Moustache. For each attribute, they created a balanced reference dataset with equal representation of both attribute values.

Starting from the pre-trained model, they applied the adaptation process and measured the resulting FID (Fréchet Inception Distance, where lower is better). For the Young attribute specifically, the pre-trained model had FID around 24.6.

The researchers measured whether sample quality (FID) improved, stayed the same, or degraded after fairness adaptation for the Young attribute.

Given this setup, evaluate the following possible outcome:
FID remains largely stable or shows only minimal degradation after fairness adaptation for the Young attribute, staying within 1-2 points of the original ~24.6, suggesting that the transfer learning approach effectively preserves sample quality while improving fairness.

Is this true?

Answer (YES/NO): NO